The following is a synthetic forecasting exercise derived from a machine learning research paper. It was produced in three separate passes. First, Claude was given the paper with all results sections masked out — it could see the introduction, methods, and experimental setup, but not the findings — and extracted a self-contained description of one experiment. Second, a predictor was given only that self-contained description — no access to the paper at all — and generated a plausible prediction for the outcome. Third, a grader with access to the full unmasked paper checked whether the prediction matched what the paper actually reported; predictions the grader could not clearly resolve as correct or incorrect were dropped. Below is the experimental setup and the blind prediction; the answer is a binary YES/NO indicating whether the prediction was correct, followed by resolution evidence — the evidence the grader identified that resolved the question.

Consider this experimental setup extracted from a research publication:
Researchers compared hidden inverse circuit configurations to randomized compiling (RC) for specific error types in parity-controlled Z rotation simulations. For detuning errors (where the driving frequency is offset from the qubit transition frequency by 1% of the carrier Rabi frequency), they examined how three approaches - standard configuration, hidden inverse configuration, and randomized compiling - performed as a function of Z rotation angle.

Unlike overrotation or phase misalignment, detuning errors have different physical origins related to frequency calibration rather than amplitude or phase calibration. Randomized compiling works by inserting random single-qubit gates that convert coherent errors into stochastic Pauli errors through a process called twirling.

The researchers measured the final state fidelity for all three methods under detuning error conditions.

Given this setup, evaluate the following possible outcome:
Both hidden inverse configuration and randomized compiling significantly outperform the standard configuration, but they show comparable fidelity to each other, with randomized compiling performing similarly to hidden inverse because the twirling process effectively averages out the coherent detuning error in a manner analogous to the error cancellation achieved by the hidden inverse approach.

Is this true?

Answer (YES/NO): NO